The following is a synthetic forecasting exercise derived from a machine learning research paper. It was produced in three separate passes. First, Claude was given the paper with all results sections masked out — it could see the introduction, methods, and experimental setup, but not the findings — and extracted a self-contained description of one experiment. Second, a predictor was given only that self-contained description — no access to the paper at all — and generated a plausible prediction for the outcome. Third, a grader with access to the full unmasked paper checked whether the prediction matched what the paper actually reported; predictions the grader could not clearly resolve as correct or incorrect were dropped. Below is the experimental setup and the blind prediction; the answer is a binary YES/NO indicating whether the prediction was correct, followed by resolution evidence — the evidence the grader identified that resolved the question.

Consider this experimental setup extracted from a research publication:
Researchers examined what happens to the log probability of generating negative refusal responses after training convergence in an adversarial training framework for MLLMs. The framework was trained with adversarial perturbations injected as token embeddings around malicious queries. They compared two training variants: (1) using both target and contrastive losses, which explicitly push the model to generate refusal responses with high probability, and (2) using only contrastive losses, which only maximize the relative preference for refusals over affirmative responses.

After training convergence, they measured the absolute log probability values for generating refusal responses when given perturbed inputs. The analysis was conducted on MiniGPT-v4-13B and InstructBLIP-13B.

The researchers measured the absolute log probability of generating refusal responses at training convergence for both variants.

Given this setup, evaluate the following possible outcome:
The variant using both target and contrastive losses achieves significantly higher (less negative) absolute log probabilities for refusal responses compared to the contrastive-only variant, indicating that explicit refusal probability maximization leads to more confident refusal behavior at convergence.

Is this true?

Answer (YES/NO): YES